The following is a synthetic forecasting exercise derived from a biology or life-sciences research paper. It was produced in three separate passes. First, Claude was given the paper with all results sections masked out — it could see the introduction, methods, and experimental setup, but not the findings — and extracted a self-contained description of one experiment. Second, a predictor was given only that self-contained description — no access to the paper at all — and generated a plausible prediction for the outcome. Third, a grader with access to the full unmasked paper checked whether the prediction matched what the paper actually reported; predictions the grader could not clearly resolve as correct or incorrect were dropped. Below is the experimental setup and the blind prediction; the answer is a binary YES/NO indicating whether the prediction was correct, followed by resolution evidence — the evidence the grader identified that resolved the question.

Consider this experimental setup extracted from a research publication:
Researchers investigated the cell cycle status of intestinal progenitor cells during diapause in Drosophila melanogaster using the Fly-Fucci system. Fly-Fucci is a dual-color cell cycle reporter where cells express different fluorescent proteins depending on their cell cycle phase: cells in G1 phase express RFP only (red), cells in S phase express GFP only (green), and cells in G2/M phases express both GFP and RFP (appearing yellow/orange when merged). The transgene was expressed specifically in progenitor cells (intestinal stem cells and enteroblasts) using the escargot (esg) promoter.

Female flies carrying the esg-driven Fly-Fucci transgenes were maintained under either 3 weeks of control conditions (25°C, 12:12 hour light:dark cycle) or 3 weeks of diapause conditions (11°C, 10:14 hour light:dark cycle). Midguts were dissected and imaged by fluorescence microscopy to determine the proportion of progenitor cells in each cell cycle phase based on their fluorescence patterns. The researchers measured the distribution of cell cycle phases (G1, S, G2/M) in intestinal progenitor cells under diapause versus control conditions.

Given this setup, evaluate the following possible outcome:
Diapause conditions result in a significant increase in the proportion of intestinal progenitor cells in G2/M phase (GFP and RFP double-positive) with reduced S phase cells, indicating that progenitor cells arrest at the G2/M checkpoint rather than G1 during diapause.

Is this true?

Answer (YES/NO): YES